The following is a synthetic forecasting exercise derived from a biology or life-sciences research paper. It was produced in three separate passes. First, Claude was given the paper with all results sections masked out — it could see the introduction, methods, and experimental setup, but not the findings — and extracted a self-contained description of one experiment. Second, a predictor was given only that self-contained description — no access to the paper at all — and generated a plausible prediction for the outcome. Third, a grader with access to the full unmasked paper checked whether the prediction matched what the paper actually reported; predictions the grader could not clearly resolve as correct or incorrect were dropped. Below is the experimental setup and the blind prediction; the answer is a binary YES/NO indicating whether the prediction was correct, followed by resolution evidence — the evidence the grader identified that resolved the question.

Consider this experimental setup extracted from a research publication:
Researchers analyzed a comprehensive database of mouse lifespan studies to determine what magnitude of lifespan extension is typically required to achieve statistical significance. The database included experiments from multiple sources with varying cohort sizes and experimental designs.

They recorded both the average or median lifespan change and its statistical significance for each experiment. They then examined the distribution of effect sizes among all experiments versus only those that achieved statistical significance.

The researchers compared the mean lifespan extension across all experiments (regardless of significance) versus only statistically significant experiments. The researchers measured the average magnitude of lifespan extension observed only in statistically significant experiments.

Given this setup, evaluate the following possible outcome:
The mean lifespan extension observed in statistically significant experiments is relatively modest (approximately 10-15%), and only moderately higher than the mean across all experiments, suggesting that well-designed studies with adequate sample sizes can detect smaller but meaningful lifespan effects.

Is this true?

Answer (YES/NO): NO